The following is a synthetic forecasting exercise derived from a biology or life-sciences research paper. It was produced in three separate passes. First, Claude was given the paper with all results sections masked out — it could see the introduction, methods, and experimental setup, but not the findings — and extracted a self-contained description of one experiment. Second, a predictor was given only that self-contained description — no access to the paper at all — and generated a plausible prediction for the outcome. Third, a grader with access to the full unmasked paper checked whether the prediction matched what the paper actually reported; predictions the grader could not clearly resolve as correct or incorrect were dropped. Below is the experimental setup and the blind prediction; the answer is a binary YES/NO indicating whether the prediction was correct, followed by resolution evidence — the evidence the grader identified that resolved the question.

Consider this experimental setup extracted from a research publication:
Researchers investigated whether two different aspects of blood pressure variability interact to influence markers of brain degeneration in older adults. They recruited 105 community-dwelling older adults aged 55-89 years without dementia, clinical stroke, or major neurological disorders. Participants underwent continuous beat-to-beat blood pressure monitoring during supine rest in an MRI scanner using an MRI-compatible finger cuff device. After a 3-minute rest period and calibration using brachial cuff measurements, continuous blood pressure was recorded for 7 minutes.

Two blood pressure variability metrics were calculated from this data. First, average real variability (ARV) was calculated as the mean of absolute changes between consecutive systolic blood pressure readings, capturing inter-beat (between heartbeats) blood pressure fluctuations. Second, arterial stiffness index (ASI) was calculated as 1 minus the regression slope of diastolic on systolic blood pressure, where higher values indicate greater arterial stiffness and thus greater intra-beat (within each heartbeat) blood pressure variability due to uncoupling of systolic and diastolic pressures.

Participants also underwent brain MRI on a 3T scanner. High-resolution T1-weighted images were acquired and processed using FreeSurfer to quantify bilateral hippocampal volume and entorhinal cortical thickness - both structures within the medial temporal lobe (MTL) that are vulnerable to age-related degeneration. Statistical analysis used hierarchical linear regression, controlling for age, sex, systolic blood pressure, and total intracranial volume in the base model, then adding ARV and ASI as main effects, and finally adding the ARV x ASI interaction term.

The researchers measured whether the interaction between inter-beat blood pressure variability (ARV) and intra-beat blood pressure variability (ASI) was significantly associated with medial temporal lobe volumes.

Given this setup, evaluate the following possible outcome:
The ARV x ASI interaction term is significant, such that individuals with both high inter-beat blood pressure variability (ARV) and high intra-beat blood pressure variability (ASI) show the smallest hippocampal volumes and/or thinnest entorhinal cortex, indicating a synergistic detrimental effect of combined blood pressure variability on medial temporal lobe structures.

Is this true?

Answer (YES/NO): YES